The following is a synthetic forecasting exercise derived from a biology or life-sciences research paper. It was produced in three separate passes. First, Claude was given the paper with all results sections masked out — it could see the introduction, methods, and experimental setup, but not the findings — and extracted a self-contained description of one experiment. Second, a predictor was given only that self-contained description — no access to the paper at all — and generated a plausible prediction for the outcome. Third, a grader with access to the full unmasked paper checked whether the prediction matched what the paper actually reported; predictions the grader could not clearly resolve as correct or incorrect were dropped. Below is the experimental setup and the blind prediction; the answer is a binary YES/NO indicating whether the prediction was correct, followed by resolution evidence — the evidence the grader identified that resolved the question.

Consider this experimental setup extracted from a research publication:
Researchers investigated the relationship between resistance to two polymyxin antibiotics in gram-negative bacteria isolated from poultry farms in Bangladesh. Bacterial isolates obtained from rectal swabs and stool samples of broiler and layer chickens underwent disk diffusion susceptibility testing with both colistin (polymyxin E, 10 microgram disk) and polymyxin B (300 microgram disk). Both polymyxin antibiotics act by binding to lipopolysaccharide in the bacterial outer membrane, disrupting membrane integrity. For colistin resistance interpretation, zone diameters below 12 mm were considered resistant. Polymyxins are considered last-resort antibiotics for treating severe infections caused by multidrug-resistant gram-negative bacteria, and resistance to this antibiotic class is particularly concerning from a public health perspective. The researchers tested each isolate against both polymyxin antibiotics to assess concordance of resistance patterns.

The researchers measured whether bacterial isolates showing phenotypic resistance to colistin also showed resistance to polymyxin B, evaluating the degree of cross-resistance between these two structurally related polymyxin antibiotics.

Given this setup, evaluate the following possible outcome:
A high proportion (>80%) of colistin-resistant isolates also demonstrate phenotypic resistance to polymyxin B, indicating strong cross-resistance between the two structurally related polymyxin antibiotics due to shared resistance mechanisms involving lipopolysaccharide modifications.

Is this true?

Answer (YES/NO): NO